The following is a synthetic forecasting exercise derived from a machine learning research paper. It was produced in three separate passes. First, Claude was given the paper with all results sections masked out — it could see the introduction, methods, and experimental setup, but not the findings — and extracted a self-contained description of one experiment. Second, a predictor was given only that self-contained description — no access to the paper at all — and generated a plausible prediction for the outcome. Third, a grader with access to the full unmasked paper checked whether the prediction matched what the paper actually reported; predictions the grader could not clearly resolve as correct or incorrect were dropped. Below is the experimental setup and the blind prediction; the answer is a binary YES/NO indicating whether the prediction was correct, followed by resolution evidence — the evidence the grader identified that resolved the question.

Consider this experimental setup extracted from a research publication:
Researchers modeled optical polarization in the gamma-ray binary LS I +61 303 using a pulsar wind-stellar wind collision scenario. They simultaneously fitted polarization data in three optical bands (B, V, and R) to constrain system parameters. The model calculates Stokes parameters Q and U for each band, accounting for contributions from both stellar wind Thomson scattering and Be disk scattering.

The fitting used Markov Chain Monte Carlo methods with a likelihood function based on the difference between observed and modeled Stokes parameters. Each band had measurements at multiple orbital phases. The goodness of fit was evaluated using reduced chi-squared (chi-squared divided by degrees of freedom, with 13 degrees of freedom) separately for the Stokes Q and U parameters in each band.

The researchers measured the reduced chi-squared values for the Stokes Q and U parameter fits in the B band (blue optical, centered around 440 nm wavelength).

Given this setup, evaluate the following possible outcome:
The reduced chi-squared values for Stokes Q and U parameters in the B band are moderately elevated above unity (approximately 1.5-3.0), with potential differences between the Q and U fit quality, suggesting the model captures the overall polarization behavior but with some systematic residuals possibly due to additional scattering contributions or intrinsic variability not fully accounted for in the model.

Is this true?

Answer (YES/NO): NO